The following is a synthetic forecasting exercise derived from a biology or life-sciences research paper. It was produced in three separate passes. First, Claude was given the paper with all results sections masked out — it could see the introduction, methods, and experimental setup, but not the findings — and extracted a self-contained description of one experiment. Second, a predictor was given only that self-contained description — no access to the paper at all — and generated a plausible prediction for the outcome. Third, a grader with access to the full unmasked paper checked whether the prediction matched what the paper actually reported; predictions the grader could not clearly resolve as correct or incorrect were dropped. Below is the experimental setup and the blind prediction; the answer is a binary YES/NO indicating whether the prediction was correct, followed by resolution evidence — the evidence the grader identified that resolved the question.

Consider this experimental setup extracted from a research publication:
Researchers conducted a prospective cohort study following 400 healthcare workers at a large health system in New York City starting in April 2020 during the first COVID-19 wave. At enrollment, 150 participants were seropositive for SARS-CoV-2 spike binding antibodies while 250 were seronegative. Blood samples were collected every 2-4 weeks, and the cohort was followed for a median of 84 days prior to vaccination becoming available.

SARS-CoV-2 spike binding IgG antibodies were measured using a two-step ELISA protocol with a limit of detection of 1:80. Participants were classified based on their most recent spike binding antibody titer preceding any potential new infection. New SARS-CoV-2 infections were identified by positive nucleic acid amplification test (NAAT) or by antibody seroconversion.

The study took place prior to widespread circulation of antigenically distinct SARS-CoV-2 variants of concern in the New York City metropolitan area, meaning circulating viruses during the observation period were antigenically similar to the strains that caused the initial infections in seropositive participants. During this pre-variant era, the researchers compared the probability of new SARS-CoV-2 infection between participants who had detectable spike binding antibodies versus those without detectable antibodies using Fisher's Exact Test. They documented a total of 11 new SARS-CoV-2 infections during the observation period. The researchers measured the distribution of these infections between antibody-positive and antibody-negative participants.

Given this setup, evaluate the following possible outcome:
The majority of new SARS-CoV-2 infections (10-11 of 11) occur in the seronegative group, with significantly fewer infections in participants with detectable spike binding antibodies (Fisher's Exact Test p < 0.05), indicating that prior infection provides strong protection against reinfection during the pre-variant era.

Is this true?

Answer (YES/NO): YES